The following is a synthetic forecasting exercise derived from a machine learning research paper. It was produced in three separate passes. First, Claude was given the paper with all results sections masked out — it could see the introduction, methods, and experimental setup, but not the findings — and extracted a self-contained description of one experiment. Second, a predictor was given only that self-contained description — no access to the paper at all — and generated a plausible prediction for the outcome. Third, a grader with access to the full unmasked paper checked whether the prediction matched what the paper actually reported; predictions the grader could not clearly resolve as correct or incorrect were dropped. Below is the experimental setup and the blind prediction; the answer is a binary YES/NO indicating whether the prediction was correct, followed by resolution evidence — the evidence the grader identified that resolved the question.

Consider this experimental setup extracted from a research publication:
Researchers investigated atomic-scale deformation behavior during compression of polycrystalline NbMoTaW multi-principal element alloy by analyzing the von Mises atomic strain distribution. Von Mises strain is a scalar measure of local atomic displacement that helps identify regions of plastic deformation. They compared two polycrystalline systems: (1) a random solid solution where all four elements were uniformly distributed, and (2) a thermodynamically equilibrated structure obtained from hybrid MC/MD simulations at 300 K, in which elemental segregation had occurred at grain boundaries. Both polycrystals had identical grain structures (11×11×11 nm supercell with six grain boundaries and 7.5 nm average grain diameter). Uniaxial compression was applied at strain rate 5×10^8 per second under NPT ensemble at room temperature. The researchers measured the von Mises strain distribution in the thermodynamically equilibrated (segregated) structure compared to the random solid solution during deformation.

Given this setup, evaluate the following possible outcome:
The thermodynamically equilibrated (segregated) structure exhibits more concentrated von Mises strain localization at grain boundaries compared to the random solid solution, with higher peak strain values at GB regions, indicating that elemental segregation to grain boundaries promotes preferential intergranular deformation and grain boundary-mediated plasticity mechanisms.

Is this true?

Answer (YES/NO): NO